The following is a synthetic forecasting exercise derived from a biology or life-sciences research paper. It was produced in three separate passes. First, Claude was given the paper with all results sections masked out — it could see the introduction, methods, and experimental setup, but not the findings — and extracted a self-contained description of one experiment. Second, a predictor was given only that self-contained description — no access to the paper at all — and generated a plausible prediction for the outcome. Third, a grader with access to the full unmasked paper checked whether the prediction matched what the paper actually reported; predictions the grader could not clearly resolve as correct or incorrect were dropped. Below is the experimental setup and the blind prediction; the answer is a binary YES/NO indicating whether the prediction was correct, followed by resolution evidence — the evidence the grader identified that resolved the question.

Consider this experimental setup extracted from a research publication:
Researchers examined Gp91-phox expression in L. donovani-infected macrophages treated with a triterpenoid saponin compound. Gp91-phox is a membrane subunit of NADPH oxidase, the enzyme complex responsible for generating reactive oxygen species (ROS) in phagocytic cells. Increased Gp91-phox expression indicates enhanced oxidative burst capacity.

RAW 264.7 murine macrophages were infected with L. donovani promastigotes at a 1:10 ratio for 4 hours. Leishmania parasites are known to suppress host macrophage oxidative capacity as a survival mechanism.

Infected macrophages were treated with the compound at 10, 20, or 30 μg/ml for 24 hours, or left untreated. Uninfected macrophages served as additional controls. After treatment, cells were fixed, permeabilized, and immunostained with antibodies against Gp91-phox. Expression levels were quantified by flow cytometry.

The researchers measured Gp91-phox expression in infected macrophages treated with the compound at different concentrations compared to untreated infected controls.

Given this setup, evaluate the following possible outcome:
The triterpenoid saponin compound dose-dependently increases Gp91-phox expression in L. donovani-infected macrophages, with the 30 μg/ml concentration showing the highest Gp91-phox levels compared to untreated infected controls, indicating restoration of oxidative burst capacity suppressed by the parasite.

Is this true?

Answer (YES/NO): YES